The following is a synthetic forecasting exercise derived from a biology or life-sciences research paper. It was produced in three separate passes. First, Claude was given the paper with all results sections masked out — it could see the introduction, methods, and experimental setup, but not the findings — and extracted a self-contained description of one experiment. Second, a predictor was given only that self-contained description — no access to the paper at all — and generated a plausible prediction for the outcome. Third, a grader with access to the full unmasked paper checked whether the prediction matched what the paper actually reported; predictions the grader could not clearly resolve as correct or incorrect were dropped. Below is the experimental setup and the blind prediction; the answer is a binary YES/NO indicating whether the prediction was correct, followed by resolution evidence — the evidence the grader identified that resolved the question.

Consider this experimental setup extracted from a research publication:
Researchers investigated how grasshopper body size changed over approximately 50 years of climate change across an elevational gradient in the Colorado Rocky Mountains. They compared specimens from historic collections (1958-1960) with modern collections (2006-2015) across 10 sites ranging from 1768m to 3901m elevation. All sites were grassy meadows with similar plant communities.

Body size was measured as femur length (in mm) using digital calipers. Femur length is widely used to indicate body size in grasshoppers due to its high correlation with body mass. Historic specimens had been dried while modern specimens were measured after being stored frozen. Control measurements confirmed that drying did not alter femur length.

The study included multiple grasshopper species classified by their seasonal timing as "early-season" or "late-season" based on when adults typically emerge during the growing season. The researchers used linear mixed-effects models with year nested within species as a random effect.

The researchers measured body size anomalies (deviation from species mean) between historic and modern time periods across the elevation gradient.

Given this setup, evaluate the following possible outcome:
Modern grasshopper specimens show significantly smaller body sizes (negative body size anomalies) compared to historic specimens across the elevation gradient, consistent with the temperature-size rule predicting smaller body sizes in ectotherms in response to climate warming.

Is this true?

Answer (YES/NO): NO